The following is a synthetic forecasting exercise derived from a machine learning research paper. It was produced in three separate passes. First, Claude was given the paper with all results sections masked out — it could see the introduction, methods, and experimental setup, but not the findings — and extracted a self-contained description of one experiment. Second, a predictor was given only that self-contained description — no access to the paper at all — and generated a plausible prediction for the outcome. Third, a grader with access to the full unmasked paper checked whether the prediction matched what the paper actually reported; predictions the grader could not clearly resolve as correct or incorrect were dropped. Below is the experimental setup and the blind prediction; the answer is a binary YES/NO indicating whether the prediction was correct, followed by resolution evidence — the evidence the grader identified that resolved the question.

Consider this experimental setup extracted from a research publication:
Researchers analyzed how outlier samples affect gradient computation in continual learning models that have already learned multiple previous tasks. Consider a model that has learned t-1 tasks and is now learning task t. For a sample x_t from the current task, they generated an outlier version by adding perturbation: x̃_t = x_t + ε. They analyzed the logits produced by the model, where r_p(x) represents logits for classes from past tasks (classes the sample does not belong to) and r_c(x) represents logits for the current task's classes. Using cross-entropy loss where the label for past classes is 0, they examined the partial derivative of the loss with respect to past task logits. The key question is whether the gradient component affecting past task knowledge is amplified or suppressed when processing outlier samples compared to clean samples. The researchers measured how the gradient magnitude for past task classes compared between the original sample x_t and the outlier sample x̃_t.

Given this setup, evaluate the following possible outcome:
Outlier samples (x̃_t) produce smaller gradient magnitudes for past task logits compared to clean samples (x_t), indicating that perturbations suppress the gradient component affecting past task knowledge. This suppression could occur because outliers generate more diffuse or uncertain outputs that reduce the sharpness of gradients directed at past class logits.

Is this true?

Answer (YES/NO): NO